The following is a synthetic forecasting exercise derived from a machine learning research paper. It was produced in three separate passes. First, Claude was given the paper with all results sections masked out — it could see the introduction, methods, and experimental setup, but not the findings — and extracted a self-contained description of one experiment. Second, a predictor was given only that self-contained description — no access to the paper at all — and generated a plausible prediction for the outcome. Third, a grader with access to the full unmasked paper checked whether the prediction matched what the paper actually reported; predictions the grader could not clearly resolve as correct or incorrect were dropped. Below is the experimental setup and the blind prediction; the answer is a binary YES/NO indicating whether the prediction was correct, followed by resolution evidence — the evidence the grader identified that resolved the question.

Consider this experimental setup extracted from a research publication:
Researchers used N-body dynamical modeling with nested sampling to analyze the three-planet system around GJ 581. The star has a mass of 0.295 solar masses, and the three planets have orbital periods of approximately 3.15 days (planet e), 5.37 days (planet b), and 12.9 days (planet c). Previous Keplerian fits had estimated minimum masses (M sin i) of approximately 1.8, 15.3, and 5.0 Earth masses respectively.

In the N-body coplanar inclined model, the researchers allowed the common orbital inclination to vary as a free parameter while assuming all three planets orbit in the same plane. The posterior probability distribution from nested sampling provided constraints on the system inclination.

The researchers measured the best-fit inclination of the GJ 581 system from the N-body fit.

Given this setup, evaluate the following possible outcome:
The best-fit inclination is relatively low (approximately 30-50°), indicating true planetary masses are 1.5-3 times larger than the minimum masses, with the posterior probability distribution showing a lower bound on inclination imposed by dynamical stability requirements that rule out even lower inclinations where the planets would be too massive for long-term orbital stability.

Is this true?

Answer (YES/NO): NO